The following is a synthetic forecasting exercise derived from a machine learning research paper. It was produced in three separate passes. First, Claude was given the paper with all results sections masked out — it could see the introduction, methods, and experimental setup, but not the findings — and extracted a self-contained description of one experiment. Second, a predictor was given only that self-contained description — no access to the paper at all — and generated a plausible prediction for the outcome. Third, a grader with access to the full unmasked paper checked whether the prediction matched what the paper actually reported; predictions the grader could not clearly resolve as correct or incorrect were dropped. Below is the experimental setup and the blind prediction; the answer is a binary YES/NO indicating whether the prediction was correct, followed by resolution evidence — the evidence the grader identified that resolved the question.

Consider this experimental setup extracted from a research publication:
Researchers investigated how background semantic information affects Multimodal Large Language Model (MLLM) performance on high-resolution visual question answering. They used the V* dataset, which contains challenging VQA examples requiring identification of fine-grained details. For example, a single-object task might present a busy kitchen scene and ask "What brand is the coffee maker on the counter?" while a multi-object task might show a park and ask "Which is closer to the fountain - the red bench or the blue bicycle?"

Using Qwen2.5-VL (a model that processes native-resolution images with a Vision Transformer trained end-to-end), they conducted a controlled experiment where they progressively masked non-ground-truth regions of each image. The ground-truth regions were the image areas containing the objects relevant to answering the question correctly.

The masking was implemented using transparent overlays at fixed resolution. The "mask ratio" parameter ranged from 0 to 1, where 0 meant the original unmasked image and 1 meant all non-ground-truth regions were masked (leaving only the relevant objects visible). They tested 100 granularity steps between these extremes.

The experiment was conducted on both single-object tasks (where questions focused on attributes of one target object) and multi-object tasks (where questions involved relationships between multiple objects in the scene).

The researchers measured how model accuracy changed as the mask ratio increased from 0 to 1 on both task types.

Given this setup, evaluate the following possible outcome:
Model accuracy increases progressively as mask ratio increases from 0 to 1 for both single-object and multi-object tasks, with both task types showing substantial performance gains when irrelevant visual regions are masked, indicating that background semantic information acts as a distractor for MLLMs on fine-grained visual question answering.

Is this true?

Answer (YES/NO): YES